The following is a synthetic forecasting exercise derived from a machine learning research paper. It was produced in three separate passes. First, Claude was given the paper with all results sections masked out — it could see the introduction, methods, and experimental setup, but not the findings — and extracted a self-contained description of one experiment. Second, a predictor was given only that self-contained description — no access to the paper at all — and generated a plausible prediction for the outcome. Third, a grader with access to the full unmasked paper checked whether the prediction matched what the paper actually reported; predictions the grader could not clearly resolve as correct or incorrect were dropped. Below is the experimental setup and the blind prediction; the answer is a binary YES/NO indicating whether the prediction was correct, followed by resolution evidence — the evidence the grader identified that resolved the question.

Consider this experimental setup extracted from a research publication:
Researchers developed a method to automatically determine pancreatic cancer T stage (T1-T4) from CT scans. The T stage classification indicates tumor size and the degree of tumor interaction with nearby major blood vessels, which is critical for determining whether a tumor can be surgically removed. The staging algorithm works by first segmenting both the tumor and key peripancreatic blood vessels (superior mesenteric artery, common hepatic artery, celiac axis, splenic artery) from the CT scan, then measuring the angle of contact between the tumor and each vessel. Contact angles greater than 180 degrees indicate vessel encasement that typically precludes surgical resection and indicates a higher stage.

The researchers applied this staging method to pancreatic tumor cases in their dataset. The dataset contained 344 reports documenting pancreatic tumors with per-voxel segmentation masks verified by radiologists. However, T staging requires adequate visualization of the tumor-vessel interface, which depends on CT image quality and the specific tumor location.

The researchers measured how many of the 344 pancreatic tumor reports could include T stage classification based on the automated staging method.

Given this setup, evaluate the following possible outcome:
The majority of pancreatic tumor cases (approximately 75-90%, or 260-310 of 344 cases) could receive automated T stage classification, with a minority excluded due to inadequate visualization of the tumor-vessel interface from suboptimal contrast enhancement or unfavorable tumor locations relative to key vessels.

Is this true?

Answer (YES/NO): YES